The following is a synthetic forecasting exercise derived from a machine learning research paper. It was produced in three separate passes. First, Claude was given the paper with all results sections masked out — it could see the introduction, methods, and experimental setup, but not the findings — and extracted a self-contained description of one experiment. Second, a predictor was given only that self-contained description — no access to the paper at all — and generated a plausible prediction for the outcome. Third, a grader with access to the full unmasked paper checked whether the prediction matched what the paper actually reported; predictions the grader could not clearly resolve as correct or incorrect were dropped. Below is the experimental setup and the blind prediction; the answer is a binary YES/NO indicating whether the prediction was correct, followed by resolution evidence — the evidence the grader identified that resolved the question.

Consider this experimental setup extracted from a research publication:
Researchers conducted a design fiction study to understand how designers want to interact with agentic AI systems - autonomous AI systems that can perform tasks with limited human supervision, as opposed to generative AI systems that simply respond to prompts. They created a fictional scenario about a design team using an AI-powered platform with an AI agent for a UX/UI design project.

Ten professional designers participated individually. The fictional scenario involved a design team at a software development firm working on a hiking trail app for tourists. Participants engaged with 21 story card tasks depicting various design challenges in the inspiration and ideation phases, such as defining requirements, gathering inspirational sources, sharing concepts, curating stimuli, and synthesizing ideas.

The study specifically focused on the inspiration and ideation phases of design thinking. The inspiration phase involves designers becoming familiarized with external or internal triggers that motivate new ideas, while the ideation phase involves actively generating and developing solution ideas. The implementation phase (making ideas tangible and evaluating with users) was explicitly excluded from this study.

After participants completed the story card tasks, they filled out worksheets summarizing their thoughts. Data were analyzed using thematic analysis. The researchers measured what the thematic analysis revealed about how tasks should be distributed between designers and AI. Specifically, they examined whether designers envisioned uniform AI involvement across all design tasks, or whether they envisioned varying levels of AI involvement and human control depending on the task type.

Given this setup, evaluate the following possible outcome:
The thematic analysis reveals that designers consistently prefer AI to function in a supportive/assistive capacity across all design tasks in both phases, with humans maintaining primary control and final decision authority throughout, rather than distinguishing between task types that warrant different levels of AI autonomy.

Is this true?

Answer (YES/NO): NO